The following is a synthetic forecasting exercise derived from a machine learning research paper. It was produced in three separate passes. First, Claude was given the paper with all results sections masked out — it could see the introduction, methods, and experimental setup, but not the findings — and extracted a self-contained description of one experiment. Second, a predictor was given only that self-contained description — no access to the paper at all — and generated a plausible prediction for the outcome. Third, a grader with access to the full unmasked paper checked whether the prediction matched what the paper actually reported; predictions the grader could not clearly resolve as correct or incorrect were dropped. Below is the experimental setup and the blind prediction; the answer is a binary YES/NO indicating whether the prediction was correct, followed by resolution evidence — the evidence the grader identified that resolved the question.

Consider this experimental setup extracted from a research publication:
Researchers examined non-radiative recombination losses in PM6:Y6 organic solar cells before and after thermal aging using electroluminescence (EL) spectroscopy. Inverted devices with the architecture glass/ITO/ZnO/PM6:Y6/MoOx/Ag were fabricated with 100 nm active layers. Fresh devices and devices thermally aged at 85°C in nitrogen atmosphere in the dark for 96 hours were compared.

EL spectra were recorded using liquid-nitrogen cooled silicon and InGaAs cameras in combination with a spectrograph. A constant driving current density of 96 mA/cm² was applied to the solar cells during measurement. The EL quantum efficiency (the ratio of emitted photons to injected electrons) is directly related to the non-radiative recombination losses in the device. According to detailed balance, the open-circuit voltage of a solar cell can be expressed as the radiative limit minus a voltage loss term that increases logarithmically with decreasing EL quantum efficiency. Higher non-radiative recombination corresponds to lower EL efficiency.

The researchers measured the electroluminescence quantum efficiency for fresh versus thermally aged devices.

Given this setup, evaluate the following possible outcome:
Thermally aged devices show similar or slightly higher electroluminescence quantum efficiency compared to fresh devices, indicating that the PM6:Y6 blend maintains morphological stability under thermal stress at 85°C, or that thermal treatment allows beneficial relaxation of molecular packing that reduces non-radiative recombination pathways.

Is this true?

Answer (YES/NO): NO